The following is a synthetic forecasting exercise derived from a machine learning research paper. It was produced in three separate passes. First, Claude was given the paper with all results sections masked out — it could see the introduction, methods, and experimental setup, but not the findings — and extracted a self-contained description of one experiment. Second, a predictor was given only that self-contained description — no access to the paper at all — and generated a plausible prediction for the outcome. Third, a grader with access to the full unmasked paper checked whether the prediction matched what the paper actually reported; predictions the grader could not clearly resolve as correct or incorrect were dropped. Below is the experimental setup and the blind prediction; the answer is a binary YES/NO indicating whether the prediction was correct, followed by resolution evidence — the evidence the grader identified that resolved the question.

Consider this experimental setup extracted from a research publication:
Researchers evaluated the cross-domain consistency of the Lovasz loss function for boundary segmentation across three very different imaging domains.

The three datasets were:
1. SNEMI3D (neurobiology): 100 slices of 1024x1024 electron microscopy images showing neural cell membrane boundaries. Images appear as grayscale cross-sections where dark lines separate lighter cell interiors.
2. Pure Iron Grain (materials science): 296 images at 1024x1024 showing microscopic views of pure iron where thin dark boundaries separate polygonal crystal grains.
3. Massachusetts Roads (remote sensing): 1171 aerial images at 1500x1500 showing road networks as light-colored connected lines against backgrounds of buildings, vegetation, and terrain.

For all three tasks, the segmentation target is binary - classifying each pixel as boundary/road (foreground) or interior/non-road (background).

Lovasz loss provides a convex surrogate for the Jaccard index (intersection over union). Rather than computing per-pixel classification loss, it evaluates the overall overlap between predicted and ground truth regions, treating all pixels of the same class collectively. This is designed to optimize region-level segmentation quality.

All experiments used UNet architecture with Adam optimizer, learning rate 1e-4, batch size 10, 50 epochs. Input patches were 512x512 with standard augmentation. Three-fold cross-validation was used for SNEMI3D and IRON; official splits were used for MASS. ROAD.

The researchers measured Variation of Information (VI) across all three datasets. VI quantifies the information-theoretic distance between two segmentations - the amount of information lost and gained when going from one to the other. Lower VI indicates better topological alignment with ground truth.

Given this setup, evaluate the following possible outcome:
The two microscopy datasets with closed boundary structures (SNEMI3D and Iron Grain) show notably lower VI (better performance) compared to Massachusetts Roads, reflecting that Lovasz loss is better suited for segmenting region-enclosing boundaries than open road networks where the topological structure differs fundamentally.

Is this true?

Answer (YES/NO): YES